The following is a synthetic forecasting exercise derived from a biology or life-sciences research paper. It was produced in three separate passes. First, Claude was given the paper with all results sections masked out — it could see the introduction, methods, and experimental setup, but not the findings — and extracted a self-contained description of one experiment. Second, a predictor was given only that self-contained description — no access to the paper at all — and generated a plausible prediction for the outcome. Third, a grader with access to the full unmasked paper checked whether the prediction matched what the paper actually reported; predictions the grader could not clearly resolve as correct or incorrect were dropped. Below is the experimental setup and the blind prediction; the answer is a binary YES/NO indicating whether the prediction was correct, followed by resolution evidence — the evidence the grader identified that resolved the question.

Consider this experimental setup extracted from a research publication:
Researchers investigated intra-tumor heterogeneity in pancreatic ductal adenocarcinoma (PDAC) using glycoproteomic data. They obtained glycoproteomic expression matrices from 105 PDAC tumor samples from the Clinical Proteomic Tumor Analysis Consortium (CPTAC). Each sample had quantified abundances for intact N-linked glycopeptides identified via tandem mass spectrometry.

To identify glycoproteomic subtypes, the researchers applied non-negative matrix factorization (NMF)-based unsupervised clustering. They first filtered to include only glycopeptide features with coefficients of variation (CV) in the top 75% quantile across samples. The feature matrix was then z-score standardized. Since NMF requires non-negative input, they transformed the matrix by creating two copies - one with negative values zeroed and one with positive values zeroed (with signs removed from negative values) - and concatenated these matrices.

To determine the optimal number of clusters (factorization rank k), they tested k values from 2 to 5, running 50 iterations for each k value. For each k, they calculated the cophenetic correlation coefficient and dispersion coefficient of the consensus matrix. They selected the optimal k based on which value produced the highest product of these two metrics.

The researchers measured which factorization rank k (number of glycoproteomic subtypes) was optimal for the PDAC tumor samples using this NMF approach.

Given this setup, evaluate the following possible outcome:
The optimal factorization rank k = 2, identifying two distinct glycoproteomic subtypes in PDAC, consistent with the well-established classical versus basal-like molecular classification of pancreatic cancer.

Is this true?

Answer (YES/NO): NO